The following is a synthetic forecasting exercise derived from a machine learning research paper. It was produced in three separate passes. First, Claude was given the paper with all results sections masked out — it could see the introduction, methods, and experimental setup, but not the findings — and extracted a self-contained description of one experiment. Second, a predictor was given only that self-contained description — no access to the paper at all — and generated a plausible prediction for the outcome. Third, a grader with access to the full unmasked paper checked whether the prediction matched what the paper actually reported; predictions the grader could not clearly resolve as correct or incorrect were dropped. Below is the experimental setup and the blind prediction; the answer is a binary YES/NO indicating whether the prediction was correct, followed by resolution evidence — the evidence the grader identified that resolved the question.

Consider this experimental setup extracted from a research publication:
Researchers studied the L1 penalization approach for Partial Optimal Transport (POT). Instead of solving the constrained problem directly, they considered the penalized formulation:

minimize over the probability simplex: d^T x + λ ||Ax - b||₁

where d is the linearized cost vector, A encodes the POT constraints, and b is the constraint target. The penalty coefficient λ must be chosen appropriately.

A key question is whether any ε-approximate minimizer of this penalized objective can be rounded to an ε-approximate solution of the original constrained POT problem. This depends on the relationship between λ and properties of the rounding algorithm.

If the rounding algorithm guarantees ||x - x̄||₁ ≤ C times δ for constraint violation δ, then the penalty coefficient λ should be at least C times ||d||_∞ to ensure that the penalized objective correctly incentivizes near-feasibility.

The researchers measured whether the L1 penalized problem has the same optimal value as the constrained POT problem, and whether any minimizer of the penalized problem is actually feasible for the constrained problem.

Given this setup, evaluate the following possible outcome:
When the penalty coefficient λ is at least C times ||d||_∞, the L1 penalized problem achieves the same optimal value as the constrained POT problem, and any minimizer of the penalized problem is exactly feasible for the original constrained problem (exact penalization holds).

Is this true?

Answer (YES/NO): YES